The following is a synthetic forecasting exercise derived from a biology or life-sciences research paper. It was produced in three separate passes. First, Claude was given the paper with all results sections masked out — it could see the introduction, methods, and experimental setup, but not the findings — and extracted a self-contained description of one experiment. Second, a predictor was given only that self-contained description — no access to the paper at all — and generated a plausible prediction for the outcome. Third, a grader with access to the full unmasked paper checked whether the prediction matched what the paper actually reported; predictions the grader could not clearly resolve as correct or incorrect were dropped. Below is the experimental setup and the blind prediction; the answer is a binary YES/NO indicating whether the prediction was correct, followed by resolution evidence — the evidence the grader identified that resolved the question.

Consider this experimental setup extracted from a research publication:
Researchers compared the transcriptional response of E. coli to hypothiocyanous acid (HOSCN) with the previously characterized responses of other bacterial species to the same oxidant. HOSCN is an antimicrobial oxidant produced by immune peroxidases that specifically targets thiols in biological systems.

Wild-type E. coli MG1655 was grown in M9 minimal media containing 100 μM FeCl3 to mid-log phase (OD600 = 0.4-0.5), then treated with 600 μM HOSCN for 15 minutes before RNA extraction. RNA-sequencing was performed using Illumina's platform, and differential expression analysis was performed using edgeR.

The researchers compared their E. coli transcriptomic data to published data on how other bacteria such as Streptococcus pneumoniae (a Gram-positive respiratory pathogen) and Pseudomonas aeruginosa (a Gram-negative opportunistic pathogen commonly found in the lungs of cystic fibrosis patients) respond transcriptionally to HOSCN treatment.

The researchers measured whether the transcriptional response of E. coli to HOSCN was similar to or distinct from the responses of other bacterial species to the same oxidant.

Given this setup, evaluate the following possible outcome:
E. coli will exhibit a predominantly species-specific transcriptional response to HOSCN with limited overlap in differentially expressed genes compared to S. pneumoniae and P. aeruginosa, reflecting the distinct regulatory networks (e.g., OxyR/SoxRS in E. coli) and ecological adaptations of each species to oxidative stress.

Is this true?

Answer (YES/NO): YES